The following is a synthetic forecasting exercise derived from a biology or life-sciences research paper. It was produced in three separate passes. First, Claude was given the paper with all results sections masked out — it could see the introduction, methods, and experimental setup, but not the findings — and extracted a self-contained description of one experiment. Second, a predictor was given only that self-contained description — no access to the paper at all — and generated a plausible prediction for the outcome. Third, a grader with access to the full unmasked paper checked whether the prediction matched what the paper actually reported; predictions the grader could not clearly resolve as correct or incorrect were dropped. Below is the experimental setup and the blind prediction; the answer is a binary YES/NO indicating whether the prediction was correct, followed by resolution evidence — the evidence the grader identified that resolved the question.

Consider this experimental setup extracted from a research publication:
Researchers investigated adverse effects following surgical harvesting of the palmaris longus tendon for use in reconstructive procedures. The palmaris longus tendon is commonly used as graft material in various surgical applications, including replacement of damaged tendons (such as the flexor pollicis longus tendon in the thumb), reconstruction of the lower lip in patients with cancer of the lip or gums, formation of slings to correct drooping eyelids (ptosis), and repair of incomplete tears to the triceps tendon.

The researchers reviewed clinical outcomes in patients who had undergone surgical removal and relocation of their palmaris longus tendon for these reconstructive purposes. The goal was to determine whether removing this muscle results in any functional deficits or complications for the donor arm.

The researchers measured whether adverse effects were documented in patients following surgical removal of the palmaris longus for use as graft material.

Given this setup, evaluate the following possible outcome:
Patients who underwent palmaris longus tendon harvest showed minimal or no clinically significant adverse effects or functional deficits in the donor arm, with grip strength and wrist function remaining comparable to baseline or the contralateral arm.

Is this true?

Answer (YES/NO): YES